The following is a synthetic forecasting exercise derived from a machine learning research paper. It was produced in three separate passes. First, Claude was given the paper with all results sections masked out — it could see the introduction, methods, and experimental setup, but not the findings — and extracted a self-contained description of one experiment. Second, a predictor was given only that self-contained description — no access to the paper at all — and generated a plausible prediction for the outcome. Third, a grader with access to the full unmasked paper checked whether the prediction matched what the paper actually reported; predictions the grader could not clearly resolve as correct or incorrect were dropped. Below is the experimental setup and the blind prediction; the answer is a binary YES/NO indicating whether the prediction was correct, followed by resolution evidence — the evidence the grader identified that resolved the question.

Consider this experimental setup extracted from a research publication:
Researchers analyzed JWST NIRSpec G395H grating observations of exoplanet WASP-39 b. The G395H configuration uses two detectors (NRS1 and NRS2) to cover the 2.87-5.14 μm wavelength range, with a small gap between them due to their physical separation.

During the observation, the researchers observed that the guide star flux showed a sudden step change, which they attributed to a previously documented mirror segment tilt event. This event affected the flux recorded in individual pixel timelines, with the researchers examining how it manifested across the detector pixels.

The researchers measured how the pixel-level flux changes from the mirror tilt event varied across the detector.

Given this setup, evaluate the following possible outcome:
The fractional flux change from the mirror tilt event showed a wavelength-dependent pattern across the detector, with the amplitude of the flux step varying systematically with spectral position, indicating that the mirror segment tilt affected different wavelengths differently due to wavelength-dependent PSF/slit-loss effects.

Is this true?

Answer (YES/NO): NO